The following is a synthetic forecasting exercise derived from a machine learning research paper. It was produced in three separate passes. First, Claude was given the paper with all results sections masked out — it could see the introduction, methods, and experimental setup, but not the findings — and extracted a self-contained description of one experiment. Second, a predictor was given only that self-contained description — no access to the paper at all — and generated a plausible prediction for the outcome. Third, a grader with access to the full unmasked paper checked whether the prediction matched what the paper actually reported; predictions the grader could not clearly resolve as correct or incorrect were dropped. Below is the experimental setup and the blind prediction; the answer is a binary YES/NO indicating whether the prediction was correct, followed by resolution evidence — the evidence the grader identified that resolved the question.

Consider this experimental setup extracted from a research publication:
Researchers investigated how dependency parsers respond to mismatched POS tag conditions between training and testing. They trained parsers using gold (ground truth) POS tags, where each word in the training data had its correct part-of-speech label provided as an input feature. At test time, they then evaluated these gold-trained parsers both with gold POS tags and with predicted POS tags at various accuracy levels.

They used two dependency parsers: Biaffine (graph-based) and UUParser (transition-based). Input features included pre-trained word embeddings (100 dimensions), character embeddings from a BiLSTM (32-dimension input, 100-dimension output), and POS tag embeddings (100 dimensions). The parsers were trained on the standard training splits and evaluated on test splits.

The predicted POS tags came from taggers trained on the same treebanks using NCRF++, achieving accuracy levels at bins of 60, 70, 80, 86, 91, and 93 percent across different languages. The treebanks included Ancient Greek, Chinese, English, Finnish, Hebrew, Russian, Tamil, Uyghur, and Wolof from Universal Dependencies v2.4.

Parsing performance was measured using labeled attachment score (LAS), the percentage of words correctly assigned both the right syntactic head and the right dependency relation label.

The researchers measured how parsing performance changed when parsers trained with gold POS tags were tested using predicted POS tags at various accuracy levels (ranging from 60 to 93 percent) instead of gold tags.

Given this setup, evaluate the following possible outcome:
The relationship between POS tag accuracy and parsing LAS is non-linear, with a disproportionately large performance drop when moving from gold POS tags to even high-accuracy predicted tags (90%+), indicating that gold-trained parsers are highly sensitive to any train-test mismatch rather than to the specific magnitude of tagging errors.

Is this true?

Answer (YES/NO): YES